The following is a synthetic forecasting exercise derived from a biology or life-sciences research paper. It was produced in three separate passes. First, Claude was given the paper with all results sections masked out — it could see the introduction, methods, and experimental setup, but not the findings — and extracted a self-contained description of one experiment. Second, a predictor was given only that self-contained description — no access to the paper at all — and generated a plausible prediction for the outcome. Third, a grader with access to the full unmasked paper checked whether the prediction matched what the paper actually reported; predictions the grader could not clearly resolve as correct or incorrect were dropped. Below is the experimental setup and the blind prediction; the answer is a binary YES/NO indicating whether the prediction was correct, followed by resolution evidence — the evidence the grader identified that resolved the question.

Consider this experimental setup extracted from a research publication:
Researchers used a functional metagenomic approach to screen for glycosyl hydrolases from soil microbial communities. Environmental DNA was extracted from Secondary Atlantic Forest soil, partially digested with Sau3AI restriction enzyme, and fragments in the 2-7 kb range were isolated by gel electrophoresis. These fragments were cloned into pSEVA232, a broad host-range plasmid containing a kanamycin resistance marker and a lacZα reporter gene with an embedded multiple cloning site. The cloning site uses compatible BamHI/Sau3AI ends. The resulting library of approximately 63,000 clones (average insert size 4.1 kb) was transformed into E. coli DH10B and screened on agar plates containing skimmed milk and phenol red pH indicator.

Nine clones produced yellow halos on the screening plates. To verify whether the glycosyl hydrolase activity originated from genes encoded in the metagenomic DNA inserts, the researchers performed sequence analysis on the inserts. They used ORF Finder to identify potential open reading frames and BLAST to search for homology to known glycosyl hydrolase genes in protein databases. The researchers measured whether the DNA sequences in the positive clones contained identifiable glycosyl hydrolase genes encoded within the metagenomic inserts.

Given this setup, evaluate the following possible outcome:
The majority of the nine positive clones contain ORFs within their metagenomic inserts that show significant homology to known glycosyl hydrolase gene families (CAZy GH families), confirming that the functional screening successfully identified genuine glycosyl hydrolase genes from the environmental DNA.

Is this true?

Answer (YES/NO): NO